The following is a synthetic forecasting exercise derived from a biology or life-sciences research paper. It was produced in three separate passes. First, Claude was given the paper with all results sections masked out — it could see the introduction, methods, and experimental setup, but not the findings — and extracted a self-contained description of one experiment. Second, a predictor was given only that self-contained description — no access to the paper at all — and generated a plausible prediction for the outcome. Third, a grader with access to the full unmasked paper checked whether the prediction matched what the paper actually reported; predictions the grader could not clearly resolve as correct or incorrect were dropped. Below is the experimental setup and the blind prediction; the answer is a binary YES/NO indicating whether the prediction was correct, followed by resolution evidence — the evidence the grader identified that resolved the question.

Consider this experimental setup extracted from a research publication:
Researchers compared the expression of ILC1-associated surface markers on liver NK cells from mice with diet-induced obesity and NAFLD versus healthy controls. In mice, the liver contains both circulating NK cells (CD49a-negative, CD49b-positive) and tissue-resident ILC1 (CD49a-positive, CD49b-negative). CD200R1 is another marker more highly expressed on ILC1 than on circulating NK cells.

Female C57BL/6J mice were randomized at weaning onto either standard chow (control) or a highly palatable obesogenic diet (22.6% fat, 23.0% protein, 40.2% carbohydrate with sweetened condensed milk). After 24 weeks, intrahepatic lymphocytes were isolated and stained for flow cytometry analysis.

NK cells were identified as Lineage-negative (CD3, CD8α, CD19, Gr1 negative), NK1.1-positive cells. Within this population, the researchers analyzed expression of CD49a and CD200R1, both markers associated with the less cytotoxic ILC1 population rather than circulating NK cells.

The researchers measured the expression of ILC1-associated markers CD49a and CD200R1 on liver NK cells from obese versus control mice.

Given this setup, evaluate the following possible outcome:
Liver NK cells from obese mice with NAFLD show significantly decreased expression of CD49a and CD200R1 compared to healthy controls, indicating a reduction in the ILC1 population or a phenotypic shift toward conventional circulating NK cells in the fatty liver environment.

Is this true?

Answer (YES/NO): NO